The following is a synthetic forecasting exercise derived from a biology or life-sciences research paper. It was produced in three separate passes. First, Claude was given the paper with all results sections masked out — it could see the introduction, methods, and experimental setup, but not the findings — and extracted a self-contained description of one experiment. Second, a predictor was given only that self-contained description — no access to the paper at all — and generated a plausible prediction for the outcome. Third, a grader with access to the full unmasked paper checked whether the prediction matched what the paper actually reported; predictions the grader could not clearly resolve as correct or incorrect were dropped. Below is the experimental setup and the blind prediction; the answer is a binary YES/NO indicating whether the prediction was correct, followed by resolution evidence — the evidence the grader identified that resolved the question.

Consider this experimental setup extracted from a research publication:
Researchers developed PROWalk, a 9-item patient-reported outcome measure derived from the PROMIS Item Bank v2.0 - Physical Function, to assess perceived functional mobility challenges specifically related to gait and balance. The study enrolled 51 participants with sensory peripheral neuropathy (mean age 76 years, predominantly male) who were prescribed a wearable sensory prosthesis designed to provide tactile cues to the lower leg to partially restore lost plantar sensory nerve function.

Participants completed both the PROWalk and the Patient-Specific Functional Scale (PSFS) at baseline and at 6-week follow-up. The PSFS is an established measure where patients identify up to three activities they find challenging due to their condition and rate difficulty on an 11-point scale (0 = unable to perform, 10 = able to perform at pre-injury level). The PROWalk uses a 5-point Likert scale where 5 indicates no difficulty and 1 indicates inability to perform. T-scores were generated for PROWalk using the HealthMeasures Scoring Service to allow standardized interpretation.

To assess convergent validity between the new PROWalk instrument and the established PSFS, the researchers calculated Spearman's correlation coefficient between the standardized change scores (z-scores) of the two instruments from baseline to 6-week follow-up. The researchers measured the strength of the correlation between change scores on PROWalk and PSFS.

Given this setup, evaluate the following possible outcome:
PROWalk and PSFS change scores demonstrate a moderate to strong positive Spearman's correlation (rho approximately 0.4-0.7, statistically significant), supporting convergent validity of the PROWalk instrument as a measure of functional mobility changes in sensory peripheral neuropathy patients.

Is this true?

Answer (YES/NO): YES